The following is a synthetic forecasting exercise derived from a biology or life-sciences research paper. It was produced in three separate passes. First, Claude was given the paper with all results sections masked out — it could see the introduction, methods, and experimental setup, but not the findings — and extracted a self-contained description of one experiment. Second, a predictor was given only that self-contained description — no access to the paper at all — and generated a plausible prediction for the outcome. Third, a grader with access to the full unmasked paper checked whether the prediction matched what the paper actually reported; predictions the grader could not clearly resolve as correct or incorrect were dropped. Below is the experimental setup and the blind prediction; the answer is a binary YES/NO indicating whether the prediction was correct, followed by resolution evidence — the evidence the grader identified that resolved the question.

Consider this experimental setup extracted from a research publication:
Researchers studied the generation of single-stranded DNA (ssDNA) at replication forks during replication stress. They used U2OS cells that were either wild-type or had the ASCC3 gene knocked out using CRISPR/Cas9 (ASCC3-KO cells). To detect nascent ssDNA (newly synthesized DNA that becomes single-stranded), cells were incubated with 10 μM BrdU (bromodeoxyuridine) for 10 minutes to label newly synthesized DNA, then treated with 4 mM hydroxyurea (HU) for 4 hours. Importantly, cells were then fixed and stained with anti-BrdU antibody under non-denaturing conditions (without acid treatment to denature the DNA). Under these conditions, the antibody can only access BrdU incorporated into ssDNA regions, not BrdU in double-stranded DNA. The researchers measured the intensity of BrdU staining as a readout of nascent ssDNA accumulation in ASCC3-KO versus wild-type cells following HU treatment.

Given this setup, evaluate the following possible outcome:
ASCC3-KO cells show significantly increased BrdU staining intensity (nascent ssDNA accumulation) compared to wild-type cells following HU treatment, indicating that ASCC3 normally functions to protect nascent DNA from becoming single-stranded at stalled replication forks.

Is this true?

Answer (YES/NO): NO